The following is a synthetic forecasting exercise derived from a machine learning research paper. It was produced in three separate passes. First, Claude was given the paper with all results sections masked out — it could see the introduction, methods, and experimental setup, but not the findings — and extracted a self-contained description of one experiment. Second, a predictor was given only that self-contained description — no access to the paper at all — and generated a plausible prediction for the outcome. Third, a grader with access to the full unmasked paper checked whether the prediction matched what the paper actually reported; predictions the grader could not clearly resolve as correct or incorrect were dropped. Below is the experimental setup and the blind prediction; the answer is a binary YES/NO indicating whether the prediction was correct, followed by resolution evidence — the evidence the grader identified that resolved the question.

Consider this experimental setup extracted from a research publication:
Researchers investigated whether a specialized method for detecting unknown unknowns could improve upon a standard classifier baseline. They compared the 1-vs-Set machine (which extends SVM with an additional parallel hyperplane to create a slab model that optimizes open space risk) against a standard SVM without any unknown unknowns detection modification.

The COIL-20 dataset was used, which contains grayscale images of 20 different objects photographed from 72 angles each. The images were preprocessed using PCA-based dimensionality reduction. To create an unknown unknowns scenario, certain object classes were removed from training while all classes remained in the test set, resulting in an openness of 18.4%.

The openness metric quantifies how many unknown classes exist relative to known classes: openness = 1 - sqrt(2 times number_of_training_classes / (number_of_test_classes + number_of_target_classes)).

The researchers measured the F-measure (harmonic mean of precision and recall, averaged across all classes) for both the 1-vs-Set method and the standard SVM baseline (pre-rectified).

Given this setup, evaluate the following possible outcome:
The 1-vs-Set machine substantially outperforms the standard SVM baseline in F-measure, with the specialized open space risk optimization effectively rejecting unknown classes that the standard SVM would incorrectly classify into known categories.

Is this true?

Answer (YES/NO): NO